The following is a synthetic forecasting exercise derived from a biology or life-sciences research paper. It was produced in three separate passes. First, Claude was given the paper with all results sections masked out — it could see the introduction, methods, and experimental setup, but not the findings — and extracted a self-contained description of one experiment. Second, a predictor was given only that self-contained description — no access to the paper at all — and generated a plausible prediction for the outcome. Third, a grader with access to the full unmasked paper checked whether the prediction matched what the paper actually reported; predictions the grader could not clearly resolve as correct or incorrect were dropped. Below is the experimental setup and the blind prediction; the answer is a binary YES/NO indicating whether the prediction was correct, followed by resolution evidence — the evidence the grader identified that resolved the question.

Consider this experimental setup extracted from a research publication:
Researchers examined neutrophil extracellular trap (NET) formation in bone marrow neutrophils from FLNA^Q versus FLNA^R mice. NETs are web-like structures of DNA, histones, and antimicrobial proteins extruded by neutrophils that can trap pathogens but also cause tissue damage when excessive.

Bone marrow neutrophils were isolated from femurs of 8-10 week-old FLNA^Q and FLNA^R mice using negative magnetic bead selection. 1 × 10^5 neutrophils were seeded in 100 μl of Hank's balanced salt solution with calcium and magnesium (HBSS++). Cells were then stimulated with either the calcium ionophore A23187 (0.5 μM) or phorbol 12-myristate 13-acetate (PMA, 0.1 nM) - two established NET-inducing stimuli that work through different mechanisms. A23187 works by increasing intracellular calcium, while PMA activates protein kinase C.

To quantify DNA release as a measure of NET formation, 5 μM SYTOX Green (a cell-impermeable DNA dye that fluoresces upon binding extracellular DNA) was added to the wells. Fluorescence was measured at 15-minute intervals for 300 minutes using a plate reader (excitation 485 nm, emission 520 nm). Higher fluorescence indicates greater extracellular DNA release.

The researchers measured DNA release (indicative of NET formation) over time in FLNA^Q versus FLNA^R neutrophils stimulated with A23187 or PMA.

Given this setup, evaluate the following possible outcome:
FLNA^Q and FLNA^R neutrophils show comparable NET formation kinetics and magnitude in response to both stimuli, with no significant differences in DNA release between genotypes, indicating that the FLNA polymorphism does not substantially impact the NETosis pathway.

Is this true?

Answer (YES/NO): NO